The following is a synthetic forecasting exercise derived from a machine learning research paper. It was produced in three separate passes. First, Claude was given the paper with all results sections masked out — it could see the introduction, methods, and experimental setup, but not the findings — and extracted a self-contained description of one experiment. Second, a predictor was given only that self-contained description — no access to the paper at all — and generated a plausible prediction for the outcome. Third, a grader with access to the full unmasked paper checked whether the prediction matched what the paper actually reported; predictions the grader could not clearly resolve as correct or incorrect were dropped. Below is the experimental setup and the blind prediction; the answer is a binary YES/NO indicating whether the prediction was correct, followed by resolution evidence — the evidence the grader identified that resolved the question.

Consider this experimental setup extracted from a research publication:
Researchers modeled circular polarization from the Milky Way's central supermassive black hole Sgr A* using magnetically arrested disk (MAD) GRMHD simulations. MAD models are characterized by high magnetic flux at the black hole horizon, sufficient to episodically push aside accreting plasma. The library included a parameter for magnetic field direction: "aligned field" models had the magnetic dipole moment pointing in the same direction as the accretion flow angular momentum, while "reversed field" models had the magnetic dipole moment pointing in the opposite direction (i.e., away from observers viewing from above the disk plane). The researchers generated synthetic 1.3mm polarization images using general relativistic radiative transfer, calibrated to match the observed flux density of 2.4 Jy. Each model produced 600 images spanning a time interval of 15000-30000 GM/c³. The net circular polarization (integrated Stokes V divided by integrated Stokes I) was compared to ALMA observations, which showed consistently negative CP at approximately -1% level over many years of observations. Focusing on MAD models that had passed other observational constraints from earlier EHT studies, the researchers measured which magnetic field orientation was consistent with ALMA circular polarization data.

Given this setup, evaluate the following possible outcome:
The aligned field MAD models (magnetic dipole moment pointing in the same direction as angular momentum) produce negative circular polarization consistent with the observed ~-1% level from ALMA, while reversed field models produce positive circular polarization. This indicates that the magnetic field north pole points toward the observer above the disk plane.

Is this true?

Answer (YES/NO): NO